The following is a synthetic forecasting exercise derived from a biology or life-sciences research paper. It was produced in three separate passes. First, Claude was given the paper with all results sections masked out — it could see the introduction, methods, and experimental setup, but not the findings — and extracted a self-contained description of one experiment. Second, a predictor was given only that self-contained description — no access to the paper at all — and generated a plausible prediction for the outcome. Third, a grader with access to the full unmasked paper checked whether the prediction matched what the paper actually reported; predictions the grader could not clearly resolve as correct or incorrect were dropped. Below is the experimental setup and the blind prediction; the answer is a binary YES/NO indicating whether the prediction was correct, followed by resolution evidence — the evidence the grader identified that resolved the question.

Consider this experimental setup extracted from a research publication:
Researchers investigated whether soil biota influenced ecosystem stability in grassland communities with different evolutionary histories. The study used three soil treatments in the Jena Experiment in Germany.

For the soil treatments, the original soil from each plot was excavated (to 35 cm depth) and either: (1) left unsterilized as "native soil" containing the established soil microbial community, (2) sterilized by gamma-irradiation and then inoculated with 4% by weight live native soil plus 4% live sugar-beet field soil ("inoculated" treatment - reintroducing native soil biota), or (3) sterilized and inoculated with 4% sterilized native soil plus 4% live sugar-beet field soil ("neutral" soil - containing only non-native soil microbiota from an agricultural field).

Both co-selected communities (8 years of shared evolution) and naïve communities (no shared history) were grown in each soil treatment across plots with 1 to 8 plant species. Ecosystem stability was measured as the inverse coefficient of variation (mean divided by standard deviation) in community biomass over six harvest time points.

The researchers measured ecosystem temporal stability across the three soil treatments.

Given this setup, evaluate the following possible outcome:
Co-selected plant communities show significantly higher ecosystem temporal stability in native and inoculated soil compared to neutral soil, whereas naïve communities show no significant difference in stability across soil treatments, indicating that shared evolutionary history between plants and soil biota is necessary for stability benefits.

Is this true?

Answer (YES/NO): NO